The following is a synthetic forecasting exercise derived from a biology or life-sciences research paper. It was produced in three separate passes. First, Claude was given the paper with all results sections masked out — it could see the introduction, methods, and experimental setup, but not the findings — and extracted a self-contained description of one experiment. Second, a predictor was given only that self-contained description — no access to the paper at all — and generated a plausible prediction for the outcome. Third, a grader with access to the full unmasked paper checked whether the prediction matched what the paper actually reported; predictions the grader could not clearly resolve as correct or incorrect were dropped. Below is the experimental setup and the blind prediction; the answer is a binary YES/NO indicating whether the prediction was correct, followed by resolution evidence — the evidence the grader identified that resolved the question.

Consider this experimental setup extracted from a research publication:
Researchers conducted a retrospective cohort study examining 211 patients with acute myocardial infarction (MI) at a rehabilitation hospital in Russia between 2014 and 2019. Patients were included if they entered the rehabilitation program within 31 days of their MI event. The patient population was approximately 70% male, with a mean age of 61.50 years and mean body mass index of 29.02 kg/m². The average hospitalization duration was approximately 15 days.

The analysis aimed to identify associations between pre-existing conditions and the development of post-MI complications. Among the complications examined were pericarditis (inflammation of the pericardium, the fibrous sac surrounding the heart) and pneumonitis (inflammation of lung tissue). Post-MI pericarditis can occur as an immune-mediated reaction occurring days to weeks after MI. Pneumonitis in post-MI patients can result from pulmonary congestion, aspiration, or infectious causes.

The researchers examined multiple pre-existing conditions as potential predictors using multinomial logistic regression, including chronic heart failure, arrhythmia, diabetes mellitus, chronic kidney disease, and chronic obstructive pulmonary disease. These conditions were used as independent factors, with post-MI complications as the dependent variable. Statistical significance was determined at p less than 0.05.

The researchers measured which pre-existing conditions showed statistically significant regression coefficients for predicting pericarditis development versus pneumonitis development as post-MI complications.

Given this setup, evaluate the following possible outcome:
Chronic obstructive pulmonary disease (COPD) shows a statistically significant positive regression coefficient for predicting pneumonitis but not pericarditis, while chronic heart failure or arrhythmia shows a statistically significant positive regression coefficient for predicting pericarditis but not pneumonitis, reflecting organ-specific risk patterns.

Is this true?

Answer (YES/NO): NO